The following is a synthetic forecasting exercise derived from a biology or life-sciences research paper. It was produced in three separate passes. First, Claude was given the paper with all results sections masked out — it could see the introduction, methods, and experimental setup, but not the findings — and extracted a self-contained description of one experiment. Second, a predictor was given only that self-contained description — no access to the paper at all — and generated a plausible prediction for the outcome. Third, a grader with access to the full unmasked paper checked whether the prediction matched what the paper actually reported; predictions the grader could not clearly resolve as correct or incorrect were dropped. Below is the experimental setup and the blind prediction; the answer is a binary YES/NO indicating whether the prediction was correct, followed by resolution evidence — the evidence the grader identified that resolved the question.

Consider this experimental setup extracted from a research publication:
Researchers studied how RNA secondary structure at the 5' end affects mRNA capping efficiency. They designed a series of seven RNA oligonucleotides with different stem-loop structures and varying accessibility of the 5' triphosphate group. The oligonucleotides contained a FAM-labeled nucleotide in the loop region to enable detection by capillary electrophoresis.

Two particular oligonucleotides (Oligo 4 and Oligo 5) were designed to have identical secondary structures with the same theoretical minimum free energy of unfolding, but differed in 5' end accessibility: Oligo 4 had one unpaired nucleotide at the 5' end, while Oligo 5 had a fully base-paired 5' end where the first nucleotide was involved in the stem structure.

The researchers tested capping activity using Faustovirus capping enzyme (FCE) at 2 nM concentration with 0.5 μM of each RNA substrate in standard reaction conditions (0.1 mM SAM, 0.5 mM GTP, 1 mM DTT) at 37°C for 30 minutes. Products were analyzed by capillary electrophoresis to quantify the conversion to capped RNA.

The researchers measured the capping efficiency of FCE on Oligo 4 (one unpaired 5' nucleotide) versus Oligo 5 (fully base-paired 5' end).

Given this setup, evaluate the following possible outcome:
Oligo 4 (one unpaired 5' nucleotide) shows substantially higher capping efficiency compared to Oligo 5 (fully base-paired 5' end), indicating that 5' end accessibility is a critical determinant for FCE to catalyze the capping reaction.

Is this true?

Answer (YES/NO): NO